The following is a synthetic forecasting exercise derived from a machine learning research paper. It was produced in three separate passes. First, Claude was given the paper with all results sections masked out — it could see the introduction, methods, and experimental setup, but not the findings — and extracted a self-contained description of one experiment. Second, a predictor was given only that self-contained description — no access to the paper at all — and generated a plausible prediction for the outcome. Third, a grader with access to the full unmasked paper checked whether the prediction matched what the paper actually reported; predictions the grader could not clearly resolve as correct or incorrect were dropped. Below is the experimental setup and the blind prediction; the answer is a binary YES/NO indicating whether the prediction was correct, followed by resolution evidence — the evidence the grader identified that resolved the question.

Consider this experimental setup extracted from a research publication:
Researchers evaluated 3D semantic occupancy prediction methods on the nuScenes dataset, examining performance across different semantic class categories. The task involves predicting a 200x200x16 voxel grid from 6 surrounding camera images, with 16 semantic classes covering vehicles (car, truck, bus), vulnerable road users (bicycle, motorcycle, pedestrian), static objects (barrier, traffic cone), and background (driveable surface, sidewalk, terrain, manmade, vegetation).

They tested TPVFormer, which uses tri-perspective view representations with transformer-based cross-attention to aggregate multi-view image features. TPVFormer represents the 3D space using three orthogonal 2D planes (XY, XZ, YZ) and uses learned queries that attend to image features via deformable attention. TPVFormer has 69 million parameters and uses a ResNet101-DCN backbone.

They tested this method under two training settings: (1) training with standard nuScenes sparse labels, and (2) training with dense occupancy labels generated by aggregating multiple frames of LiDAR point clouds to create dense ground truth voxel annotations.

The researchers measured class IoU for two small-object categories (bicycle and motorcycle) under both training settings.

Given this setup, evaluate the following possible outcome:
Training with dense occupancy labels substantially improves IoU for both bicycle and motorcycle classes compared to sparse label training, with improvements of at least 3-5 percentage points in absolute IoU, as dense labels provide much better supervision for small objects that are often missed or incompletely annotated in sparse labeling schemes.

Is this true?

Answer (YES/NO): NO